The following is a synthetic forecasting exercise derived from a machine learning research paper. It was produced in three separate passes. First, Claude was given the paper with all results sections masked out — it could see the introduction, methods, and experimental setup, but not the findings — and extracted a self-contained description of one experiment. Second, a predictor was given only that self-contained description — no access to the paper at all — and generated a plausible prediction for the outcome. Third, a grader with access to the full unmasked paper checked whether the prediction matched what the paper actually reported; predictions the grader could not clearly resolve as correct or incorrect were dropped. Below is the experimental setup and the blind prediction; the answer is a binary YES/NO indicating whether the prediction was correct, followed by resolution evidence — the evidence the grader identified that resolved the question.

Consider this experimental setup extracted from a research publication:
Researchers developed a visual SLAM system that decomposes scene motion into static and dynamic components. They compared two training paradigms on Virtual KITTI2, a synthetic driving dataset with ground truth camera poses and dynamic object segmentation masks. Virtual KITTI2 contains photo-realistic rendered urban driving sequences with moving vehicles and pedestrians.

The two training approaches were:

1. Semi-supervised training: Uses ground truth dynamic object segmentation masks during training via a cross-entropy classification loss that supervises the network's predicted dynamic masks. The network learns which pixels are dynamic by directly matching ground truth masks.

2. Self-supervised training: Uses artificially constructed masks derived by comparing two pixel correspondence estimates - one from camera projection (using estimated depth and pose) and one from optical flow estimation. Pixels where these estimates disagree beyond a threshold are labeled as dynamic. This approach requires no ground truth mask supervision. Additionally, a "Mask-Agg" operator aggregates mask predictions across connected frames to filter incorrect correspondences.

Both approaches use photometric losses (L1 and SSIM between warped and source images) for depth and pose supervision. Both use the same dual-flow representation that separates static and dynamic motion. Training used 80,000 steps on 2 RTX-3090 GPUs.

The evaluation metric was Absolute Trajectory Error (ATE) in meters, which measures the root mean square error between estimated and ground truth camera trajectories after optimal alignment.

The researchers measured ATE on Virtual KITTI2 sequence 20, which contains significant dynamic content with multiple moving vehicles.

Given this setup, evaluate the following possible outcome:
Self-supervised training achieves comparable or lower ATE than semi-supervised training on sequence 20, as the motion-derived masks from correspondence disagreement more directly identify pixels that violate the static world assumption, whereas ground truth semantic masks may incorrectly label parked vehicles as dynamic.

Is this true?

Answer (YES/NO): NO